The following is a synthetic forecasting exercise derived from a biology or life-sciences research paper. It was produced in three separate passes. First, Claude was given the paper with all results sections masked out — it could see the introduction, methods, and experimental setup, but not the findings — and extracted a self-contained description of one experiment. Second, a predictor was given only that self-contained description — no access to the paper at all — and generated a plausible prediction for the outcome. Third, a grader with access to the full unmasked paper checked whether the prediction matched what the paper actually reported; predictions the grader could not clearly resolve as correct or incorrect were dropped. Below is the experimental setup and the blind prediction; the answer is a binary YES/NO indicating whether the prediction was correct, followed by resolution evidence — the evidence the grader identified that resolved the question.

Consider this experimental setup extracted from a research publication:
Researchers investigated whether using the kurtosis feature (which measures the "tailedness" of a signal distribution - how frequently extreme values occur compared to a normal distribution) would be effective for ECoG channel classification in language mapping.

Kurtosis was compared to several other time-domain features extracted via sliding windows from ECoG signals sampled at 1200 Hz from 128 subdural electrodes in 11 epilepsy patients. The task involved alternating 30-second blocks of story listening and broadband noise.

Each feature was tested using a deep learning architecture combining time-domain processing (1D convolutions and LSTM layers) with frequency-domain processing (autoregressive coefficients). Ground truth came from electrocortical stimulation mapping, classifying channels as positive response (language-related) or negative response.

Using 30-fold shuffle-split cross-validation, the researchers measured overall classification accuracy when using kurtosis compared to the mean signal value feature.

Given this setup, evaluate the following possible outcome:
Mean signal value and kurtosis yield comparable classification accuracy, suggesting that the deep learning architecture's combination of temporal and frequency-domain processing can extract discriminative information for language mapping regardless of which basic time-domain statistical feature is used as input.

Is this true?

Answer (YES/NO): YES